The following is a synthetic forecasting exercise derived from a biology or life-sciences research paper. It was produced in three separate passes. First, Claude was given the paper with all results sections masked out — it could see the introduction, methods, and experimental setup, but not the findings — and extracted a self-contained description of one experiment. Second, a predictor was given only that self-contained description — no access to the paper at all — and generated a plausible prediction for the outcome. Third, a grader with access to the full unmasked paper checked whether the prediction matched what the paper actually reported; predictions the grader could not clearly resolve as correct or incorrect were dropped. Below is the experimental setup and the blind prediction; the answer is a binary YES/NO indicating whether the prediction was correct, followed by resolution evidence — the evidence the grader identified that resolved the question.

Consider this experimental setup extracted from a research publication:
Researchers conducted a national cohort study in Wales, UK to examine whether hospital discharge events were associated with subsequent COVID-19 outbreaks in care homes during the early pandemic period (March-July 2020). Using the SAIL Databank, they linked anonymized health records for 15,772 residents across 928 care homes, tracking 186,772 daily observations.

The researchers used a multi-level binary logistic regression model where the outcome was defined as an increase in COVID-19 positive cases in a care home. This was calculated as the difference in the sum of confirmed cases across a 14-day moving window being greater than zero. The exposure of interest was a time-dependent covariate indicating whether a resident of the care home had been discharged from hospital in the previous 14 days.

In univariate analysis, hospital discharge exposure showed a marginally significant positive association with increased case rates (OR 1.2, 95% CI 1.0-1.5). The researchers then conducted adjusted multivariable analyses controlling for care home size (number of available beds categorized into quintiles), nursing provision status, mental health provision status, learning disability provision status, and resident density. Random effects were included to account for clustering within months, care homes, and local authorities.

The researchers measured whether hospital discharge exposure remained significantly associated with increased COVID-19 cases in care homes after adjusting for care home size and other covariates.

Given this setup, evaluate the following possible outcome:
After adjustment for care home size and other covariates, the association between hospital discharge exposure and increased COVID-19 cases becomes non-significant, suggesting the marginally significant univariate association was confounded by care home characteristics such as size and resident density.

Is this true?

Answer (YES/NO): YES